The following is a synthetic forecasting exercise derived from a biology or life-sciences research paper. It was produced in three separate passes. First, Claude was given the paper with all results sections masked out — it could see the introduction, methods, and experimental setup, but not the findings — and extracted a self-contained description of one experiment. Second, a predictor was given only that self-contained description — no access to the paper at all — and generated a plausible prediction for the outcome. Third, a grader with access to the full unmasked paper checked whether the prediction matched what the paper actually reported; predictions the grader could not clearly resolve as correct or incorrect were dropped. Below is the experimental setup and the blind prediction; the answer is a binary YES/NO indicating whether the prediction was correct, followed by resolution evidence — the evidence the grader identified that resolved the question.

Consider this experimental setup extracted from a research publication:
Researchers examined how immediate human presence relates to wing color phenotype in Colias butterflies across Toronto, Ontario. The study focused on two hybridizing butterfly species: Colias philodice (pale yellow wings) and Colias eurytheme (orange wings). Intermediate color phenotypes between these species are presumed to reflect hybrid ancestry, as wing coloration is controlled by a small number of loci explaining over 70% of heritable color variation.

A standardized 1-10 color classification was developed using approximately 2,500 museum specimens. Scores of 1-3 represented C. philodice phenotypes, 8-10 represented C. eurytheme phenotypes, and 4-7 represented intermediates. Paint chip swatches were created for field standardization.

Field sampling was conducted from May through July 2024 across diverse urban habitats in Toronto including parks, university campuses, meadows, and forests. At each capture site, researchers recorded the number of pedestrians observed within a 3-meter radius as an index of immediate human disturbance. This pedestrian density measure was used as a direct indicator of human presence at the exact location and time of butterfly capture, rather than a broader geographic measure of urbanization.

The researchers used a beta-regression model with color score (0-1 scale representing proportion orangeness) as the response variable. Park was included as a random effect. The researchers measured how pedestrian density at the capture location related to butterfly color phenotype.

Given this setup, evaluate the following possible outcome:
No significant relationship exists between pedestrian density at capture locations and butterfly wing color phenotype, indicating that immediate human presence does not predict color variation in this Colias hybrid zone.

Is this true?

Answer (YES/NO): NO